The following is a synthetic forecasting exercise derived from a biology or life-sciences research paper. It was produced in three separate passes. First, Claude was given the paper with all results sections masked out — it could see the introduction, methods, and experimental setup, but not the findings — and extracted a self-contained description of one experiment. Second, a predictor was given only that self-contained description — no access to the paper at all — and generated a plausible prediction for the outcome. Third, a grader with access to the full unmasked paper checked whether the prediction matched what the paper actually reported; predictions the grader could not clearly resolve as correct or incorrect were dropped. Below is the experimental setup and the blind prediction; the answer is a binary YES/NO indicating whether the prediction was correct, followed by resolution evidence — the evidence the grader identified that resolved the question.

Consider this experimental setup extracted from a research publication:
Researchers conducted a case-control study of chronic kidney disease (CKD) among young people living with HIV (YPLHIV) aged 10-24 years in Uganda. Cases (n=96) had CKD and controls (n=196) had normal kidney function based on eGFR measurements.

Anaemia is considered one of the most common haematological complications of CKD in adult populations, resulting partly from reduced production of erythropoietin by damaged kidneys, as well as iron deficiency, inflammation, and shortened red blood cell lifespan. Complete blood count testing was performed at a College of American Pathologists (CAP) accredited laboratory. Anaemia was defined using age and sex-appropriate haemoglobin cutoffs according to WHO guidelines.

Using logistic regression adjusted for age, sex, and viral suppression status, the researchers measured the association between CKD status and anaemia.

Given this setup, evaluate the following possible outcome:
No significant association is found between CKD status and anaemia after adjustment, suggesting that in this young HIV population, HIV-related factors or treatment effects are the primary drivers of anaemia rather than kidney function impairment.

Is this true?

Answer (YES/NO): YES